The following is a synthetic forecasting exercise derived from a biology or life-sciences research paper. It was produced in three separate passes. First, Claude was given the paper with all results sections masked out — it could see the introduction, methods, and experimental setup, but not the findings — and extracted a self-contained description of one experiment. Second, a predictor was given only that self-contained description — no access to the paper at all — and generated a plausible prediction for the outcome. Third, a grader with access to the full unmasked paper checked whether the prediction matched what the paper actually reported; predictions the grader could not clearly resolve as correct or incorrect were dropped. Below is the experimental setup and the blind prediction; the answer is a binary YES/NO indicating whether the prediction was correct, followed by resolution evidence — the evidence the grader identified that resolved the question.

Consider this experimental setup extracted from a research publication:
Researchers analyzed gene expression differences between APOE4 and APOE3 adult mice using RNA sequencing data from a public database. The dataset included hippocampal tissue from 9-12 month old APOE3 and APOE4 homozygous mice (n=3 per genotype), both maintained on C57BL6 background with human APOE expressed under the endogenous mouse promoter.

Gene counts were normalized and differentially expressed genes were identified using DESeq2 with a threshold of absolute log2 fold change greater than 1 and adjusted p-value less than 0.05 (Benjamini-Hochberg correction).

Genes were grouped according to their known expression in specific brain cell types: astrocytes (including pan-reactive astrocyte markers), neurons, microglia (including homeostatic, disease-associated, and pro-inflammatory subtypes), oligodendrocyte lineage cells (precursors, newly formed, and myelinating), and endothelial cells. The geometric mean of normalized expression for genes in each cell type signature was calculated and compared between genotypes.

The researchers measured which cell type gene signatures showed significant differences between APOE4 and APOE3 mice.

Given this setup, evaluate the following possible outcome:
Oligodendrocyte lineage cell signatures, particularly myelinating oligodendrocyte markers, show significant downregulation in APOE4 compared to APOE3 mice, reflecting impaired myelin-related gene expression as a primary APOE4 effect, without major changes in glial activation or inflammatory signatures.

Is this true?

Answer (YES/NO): NO